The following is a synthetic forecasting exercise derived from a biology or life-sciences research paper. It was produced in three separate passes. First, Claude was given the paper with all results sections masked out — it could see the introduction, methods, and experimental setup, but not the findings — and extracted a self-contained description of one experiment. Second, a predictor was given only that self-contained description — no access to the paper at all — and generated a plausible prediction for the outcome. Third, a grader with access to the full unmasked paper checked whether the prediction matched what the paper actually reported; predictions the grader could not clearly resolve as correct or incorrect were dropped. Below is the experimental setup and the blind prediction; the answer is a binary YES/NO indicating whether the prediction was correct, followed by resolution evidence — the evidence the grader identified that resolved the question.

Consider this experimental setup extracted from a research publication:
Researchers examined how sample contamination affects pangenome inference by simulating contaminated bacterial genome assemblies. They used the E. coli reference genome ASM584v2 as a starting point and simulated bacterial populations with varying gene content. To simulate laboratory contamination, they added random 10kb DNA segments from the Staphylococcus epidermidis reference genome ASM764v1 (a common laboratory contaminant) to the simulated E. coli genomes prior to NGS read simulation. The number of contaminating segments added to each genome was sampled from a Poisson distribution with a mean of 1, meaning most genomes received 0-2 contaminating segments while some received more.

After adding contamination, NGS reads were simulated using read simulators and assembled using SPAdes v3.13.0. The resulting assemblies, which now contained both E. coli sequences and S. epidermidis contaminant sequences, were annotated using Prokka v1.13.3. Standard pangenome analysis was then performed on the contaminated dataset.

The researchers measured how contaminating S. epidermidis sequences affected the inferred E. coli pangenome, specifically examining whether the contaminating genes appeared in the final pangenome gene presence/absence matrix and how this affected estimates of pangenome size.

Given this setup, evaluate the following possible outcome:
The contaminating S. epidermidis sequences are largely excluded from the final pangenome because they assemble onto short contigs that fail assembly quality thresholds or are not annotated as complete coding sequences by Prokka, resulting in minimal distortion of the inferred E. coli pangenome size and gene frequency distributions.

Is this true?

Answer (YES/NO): NO